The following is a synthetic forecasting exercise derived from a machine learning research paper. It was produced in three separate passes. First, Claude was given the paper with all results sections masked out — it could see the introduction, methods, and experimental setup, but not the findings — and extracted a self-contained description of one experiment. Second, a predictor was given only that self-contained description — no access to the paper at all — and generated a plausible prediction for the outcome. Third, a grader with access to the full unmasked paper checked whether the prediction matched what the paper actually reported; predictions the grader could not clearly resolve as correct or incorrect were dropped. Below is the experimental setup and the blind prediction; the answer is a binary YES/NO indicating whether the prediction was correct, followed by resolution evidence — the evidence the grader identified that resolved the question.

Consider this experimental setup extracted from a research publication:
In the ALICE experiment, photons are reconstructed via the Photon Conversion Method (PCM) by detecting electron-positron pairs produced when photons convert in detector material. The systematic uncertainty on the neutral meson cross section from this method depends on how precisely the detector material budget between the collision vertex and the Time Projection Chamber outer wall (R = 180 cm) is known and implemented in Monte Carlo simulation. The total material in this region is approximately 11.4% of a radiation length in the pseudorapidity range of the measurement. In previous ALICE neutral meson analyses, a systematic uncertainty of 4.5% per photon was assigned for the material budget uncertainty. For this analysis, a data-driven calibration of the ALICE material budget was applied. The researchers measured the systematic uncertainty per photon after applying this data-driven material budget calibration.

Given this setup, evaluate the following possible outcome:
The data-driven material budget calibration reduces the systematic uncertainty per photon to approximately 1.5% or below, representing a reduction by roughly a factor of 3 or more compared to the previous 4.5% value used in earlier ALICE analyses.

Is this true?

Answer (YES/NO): NO